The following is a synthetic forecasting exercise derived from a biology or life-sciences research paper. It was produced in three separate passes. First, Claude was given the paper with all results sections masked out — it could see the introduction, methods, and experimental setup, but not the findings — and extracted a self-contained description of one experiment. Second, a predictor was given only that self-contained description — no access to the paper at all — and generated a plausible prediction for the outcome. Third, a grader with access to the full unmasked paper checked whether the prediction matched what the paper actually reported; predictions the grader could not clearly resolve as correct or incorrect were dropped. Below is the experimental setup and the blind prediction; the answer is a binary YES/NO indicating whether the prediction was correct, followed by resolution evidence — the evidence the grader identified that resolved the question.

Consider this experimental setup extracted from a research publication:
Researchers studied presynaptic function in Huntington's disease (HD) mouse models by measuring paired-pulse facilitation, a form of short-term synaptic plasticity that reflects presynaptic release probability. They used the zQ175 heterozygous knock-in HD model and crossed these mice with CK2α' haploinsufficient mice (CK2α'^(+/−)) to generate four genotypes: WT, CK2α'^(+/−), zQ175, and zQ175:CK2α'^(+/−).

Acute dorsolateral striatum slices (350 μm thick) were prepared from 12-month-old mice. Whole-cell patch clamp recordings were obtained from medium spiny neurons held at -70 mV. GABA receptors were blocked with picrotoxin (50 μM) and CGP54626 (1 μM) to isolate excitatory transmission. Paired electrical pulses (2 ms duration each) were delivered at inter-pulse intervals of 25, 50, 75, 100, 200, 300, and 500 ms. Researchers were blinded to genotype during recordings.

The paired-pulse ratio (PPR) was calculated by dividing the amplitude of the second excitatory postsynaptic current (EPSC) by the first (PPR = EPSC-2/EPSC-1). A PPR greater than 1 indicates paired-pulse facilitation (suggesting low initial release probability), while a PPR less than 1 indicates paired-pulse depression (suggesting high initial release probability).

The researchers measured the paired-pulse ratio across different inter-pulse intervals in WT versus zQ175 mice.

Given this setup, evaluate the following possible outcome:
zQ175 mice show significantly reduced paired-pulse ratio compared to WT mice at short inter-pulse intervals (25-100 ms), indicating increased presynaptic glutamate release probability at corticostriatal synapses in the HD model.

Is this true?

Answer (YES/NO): NO